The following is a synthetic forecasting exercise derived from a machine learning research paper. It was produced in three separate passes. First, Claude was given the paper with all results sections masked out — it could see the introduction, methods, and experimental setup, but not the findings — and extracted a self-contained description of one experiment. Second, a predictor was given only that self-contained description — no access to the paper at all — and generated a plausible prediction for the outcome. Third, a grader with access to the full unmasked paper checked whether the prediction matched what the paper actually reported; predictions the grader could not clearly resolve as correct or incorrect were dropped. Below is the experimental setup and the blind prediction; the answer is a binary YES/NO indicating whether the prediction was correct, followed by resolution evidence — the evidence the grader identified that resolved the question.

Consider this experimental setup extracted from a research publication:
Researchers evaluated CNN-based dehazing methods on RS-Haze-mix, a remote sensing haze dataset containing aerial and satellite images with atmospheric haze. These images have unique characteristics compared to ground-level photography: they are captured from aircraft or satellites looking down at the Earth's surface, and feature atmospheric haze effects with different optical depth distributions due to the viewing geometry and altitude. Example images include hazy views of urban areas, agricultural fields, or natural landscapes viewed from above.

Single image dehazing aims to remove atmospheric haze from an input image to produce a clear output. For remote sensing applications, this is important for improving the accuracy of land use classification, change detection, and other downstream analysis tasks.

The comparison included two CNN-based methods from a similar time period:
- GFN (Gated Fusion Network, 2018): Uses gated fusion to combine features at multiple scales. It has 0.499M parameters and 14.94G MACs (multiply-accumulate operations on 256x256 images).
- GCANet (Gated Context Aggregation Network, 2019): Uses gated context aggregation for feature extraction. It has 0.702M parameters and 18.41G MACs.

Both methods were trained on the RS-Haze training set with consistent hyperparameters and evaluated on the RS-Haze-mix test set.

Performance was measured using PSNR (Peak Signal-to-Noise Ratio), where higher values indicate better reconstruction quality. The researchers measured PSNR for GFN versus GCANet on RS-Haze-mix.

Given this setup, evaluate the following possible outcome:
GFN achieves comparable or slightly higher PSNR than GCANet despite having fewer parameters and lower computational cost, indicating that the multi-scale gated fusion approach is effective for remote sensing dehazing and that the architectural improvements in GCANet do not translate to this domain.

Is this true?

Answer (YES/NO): NO